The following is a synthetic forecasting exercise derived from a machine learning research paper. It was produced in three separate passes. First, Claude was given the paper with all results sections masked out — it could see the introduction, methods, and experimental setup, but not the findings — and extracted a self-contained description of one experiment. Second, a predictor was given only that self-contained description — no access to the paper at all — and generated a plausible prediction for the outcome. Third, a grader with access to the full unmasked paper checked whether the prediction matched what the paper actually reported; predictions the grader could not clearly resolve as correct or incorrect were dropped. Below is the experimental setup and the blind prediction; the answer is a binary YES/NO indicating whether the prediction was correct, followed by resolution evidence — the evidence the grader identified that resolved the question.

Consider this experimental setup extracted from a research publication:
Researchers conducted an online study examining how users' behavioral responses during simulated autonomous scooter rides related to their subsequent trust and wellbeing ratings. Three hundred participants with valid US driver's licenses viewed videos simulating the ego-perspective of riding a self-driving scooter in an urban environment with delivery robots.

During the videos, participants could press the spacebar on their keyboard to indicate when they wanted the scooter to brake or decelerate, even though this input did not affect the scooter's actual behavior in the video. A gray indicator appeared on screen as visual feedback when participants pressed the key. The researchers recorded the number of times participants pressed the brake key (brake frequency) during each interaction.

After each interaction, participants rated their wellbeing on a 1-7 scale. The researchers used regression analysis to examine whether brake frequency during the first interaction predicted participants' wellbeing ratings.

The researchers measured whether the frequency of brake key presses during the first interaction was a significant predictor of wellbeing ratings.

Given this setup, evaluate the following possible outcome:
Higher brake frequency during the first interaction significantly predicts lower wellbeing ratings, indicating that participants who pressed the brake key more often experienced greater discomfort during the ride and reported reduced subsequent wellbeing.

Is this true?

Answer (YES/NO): YES